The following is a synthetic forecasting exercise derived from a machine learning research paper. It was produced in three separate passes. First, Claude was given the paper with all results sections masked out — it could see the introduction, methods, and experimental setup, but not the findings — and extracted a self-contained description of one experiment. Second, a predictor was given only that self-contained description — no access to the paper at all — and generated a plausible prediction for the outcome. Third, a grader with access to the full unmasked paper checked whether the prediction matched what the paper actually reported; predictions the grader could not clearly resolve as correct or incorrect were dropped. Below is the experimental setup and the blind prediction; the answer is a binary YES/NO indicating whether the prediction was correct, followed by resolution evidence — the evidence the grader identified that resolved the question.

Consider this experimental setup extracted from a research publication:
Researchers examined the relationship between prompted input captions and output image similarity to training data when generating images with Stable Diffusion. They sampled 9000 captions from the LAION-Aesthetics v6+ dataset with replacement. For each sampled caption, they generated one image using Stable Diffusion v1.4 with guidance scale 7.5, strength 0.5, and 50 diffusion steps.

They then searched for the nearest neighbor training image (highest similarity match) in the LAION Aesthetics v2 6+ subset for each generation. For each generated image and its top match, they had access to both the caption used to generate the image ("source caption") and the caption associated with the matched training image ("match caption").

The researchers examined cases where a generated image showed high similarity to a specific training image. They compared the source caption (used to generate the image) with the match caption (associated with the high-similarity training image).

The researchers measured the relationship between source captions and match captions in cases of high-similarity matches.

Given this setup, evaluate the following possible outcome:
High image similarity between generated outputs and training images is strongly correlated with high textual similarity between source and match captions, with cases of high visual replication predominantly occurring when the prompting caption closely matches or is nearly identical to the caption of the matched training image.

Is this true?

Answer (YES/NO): NO